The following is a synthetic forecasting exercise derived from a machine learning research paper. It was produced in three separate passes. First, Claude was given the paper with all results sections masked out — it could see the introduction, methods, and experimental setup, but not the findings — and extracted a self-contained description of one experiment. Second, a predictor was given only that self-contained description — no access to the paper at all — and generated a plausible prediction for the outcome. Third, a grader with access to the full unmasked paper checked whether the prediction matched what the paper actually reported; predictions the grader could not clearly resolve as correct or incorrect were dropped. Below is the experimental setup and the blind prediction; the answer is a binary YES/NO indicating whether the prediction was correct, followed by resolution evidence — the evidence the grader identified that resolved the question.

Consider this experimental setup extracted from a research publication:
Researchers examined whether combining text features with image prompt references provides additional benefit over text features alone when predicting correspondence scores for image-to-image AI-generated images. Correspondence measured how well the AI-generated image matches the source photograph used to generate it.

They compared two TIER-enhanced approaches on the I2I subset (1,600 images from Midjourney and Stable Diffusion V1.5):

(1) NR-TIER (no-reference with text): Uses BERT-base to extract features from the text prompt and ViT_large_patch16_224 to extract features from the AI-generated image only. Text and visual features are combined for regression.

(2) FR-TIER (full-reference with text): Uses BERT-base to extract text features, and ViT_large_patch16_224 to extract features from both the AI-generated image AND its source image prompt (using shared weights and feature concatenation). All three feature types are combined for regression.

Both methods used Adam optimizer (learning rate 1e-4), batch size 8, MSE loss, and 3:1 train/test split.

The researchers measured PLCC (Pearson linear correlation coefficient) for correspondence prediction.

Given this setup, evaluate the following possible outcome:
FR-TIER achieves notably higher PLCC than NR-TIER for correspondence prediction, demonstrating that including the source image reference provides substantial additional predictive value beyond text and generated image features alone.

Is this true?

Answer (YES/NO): NO